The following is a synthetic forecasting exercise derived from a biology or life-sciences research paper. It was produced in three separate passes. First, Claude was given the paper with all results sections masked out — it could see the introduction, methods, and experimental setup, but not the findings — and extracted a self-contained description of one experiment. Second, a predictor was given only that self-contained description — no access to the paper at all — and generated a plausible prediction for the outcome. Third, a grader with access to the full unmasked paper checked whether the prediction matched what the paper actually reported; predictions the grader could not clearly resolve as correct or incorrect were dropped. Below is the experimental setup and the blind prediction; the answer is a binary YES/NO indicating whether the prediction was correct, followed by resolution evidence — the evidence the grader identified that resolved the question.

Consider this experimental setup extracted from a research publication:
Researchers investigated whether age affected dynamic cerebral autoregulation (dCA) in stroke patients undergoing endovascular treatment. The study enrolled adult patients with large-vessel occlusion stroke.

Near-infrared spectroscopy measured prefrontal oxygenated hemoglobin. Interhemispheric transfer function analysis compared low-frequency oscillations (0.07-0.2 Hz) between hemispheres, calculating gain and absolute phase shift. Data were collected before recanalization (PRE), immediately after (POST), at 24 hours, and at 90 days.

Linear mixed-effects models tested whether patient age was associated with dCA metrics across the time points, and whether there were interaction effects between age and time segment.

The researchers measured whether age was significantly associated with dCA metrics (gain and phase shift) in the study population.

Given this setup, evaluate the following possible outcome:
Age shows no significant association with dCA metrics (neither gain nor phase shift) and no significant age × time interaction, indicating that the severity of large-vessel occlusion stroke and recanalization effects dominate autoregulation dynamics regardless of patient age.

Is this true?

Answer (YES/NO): YES